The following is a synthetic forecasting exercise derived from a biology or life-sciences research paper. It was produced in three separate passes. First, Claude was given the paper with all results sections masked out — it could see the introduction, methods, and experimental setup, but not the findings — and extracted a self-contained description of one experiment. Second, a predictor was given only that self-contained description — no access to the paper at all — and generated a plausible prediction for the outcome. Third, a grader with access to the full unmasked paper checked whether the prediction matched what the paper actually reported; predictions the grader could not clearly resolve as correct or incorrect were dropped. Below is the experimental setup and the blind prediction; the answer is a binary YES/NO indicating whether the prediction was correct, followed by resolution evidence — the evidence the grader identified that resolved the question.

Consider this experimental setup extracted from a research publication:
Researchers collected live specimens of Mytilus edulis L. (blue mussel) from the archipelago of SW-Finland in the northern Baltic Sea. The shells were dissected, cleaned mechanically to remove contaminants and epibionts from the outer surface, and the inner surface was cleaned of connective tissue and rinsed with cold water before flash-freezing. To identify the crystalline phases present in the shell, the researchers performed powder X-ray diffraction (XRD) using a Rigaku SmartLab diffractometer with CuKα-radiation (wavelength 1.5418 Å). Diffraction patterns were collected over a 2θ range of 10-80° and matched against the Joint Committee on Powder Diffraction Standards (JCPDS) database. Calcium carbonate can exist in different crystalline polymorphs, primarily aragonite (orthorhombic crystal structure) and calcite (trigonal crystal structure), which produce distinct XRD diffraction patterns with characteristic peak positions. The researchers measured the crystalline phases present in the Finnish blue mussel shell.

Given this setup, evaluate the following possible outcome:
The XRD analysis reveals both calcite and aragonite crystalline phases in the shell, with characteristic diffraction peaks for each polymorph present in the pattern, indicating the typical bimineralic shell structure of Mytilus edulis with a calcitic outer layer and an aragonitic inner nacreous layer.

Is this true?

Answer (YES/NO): YES